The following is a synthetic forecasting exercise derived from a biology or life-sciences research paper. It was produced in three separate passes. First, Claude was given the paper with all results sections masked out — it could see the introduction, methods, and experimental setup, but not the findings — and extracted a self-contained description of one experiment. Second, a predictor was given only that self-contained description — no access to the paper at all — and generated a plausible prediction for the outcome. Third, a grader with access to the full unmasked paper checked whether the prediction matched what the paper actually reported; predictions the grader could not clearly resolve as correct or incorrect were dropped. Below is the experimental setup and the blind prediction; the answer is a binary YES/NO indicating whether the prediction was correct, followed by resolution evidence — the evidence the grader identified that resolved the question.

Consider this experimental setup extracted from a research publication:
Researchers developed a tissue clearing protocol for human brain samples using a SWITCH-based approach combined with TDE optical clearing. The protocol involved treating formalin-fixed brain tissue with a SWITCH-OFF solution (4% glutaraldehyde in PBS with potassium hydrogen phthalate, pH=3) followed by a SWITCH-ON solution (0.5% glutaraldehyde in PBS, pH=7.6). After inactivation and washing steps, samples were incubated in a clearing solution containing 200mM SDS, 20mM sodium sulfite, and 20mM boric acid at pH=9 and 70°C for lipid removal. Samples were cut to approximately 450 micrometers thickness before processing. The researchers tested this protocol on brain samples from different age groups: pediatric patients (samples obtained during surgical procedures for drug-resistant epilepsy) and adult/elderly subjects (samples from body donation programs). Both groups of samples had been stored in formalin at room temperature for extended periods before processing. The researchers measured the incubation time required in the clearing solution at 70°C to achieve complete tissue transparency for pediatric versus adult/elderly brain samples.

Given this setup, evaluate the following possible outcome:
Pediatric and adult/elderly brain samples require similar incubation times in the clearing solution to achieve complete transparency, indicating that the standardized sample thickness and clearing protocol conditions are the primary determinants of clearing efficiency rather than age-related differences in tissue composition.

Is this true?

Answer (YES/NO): NO